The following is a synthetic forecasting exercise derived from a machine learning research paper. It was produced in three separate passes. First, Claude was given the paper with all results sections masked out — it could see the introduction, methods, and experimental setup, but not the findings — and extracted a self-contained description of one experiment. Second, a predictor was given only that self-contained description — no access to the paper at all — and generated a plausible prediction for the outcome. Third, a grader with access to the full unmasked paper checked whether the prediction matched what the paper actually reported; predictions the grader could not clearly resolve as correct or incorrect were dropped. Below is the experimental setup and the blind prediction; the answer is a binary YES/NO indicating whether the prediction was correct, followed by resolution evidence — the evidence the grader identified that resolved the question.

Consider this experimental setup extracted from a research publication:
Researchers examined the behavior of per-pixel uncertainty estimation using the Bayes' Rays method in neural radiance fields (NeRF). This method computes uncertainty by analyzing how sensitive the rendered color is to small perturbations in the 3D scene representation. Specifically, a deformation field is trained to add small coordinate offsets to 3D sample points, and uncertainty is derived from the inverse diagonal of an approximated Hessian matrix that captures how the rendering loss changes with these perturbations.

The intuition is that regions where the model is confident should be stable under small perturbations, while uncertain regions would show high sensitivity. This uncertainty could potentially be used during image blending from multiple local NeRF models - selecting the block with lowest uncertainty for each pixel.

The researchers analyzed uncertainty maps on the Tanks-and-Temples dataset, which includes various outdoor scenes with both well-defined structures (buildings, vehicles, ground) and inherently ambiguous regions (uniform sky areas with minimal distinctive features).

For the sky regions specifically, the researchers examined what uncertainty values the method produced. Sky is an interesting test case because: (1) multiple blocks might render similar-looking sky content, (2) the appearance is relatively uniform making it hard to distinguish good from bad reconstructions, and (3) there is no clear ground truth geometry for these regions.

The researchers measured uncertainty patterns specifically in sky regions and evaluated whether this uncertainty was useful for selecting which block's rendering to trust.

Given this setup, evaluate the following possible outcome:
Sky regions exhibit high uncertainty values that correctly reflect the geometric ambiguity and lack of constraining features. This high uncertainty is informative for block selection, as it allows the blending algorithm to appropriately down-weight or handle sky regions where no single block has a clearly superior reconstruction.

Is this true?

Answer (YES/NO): NO